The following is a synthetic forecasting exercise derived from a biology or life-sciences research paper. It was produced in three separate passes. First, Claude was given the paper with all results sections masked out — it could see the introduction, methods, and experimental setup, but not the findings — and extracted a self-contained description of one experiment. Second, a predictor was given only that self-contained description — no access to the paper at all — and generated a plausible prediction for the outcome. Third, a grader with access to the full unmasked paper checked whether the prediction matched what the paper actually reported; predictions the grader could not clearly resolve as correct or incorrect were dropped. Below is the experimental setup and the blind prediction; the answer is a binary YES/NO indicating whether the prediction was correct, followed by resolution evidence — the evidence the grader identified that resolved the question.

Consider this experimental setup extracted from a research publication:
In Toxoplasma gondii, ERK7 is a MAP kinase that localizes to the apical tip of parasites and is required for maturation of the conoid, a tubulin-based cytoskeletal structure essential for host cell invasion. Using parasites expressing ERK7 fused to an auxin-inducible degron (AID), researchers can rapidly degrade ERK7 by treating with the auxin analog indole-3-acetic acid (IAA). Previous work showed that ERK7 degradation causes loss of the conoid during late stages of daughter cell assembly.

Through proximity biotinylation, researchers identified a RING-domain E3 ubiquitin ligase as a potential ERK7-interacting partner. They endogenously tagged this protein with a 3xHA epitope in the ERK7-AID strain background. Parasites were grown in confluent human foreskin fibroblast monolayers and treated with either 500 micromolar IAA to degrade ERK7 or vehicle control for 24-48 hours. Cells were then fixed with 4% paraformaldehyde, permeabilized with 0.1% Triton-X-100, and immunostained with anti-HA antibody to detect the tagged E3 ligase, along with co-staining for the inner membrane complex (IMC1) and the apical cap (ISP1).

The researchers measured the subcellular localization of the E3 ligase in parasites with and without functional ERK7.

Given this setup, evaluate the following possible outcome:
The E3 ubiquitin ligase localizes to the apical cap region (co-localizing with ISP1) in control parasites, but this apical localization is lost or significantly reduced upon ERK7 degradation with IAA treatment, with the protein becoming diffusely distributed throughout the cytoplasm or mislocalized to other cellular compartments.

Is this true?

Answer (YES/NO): NO